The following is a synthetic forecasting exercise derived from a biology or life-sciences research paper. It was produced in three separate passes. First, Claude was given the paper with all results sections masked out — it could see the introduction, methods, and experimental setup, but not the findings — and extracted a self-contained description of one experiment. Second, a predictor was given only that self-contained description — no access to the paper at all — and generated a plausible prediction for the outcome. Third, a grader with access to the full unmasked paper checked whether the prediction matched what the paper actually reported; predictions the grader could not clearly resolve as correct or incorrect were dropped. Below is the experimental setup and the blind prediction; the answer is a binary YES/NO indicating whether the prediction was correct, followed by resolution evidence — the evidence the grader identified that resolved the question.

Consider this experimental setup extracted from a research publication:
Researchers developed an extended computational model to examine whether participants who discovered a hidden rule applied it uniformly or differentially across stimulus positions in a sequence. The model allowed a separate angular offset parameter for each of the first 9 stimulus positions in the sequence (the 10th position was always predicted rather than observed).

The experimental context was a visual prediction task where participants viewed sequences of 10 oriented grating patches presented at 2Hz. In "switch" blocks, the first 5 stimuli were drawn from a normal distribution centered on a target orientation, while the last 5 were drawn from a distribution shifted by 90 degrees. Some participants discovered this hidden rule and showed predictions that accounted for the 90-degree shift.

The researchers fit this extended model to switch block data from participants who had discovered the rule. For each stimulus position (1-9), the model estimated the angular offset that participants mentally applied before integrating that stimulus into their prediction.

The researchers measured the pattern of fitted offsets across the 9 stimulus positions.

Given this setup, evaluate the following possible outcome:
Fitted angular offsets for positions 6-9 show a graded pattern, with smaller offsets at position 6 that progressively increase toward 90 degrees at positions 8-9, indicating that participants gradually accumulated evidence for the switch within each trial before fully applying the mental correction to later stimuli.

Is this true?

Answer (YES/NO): NO